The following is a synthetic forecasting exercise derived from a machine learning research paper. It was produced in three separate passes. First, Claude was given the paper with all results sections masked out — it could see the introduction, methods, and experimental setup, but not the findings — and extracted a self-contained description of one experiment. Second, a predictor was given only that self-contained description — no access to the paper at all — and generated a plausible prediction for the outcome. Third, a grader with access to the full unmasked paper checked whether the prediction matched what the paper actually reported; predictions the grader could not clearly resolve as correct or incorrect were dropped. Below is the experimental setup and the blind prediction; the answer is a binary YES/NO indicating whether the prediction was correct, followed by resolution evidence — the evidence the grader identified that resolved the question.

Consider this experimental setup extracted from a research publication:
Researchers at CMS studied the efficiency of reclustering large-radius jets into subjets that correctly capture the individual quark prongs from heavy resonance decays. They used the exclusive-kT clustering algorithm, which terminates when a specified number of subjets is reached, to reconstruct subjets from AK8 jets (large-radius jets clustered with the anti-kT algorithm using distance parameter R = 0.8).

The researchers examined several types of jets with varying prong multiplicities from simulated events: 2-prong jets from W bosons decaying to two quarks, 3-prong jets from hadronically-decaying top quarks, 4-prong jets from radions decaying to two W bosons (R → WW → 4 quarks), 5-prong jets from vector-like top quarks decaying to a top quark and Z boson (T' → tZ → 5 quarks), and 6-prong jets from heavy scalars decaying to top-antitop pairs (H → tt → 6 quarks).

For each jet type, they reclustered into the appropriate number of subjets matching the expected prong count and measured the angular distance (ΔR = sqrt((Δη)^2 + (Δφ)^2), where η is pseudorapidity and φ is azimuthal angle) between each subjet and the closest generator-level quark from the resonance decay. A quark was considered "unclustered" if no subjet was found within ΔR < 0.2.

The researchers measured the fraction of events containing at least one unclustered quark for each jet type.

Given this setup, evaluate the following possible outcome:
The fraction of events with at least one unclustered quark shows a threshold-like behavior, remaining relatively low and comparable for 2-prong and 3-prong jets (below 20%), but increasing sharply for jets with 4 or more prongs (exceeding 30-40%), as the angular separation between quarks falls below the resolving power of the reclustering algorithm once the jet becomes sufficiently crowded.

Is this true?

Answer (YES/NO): NO